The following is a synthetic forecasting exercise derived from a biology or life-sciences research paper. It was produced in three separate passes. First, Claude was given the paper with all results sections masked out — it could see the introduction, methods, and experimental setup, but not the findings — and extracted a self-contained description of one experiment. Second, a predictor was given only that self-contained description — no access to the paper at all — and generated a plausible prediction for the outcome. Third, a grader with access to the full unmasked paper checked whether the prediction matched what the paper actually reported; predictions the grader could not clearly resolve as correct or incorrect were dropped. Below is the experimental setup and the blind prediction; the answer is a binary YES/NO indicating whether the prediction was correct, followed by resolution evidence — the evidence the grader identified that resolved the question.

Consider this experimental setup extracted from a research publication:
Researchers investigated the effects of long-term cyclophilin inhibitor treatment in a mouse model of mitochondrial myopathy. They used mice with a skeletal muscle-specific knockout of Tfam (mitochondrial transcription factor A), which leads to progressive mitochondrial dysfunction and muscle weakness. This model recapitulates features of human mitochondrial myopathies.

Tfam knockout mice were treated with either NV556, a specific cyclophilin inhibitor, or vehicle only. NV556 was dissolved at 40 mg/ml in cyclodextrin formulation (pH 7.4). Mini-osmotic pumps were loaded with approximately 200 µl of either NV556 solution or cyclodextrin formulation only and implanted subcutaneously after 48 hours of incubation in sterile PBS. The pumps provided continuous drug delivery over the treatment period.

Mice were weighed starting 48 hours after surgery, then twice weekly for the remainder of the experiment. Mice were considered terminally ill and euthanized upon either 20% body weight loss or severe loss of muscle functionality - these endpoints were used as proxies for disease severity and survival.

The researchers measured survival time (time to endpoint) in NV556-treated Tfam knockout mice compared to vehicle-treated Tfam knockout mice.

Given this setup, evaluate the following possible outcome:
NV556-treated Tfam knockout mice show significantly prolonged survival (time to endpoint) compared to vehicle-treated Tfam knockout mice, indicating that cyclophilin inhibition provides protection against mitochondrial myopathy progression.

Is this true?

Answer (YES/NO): YES